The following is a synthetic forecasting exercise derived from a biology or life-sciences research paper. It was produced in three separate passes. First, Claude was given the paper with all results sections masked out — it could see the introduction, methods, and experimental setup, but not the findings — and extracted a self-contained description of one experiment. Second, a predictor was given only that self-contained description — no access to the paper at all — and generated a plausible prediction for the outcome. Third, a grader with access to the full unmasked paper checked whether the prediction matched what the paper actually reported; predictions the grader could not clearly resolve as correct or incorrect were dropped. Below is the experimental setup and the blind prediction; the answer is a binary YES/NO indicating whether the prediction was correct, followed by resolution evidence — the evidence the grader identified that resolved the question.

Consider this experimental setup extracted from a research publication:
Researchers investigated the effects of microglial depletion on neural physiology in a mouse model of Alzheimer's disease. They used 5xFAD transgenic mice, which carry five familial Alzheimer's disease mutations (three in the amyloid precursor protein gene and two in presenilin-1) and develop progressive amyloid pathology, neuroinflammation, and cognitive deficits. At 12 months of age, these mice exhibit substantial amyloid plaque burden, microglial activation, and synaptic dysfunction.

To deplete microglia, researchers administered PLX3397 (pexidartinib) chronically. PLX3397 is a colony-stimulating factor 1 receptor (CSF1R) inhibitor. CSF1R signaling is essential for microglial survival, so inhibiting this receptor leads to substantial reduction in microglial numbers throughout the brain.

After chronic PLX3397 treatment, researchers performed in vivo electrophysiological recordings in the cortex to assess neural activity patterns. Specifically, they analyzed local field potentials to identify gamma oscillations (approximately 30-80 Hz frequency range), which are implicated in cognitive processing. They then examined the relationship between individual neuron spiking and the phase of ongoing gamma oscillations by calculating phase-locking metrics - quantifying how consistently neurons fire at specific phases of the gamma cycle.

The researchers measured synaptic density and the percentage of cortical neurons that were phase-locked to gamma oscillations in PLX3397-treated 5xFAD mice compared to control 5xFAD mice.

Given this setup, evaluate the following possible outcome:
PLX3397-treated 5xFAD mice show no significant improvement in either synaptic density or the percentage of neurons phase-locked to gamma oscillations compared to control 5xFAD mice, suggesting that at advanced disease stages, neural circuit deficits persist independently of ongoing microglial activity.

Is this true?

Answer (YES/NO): NO